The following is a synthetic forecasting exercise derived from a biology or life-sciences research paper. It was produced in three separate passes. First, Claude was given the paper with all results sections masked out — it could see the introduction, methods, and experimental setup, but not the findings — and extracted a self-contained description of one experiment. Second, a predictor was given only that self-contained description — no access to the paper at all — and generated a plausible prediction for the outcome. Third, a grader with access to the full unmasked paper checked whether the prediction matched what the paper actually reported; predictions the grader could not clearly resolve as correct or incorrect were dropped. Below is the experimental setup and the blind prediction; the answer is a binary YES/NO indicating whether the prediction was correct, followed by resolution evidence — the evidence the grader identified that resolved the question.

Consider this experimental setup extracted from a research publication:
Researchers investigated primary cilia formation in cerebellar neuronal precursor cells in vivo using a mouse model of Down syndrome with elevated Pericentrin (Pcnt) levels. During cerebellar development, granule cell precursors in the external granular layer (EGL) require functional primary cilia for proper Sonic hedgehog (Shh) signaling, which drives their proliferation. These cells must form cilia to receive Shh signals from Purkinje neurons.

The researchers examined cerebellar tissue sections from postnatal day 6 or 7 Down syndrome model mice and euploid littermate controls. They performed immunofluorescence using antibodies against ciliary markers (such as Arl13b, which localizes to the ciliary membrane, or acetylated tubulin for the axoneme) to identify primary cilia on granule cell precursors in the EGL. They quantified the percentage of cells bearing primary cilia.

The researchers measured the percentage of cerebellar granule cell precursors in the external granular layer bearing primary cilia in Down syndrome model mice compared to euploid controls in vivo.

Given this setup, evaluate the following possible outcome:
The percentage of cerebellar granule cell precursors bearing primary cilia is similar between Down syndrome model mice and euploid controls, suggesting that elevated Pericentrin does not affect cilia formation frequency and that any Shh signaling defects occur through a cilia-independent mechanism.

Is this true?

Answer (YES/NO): NO